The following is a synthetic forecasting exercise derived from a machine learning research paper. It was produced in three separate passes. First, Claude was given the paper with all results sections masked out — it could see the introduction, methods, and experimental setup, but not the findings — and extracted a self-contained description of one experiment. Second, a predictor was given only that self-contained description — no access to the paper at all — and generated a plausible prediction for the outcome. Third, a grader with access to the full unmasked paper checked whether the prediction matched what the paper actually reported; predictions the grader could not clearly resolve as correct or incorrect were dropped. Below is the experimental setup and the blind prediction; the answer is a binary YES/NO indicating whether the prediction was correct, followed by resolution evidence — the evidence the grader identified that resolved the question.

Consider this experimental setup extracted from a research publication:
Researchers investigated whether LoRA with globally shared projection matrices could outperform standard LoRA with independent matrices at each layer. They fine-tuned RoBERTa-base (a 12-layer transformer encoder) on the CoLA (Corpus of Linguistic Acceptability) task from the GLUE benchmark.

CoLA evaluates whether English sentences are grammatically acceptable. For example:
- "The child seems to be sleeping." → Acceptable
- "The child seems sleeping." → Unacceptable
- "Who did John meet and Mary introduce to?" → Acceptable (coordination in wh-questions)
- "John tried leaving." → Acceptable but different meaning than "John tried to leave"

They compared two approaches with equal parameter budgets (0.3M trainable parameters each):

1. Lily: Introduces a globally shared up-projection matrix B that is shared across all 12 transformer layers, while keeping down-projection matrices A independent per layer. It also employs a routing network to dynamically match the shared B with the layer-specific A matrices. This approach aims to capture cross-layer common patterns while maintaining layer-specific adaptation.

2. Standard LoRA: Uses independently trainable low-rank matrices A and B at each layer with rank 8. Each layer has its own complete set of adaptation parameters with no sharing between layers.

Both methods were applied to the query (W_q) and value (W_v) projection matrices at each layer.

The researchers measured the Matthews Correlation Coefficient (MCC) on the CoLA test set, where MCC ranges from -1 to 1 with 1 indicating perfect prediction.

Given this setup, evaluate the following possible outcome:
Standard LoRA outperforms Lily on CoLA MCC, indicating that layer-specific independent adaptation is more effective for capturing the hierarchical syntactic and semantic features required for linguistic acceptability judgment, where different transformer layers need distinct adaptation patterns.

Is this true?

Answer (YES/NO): NO